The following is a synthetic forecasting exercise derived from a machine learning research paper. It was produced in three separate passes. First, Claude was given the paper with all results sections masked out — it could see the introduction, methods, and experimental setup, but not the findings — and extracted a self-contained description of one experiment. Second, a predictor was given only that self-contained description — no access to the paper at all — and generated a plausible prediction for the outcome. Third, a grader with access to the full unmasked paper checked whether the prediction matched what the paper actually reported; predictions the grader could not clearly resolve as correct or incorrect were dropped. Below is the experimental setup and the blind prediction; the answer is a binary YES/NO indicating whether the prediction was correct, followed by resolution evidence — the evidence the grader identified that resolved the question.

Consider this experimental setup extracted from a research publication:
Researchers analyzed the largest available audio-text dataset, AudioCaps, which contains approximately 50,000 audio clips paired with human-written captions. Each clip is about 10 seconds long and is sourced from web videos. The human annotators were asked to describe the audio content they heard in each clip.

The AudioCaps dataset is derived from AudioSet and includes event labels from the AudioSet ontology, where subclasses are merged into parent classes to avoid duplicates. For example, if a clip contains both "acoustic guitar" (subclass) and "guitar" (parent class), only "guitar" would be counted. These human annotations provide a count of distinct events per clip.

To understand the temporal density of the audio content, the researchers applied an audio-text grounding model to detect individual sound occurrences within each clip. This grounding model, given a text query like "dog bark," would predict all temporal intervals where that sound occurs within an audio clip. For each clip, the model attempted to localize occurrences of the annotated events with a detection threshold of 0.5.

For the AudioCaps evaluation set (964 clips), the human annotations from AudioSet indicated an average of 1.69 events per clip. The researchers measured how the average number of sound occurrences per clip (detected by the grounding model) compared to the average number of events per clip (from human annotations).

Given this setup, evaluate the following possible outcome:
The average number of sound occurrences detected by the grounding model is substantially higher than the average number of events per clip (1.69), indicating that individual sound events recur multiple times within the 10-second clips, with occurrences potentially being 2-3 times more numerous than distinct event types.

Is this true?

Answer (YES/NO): YES